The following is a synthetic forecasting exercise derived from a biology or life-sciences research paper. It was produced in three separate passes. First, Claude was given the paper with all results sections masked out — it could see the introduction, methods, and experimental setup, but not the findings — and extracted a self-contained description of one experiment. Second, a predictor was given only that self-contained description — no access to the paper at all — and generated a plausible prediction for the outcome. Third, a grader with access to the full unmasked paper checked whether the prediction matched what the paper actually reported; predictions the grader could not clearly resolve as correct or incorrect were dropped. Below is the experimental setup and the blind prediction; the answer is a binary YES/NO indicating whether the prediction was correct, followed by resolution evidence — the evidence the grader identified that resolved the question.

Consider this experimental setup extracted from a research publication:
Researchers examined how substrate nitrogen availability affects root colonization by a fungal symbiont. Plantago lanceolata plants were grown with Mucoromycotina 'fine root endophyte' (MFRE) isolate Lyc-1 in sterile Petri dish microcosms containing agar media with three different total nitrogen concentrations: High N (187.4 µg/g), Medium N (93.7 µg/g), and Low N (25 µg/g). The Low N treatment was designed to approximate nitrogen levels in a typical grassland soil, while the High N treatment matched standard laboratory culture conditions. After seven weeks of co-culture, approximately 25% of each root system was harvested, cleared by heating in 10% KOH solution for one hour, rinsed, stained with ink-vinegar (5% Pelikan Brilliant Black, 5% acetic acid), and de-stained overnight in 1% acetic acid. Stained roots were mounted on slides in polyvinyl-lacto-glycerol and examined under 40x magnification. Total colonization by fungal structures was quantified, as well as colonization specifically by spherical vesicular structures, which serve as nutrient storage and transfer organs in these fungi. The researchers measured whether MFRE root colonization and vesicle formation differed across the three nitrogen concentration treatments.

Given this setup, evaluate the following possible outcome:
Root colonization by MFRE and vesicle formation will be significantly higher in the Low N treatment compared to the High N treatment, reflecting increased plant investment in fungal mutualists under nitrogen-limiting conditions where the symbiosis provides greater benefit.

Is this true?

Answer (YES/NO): NO